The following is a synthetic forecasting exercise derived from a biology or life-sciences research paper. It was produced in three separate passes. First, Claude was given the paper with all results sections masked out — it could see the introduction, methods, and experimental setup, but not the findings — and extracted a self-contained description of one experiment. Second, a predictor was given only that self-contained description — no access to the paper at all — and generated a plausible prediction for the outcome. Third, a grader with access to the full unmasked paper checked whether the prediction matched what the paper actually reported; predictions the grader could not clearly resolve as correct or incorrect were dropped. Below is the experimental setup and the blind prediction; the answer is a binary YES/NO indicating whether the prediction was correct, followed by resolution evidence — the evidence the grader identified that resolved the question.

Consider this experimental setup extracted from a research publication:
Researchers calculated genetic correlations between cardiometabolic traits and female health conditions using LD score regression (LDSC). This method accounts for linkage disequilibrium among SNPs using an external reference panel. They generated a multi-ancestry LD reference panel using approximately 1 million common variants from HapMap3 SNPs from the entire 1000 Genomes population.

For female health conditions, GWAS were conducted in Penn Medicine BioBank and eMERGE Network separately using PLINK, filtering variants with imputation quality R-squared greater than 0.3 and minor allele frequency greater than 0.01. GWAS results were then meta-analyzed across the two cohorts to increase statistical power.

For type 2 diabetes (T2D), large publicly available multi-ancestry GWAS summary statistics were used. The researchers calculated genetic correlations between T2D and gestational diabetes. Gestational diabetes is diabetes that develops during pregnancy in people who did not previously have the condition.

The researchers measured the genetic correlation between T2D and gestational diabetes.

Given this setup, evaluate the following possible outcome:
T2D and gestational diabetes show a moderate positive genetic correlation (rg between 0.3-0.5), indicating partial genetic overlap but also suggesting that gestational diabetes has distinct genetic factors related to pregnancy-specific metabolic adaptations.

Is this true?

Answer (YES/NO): NO